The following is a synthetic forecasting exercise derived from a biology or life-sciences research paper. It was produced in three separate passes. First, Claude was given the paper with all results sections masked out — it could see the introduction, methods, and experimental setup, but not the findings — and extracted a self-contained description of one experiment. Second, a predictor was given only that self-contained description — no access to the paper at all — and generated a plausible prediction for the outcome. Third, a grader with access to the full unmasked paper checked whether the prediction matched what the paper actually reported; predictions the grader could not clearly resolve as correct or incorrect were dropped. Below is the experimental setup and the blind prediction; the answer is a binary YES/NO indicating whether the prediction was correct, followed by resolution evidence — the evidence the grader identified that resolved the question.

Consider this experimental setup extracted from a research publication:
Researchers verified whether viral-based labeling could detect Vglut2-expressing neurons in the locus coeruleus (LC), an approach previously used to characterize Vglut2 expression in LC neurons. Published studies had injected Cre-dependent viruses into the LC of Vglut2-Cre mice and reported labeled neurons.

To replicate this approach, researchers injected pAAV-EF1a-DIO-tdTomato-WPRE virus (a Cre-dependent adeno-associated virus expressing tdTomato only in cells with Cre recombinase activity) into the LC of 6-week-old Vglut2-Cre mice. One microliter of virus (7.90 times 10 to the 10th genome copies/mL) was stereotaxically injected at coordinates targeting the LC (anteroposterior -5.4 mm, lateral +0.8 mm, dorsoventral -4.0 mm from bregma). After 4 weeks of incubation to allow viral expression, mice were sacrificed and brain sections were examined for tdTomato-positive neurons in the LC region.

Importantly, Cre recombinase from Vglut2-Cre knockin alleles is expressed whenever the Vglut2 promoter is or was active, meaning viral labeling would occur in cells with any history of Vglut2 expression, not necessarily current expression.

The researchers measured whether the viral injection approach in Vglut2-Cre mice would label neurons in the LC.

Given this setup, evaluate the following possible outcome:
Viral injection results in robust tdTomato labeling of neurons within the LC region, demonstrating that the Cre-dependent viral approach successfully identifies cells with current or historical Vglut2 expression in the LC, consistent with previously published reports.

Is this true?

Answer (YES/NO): NO